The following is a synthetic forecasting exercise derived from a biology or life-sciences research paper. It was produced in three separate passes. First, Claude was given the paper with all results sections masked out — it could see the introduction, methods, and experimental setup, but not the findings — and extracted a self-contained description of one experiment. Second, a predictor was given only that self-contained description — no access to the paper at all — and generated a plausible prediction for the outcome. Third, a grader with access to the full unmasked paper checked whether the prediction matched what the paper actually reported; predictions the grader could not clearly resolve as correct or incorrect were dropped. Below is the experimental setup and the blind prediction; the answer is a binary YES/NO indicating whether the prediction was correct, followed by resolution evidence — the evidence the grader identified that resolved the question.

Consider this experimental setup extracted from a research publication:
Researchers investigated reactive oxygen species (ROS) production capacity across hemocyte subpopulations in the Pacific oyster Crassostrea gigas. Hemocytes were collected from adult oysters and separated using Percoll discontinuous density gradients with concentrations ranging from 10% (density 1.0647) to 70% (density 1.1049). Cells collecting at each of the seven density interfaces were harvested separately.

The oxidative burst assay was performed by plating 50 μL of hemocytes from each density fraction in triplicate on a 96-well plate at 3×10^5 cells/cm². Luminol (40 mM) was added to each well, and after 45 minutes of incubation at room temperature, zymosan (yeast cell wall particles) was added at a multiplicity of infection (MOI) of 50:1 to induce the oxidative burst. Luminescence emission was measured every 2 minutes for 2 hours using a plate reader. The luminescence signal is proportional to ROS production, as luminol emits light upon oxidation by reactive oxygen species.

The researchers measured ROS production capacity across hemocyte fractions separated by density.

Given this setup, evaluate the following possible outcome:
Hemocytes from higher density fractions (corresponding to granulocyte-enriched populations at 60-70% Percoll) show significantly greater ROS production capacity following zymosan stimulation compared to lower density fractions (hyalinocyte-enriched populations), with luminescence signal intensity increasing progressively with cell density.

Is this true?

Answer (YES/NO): NO